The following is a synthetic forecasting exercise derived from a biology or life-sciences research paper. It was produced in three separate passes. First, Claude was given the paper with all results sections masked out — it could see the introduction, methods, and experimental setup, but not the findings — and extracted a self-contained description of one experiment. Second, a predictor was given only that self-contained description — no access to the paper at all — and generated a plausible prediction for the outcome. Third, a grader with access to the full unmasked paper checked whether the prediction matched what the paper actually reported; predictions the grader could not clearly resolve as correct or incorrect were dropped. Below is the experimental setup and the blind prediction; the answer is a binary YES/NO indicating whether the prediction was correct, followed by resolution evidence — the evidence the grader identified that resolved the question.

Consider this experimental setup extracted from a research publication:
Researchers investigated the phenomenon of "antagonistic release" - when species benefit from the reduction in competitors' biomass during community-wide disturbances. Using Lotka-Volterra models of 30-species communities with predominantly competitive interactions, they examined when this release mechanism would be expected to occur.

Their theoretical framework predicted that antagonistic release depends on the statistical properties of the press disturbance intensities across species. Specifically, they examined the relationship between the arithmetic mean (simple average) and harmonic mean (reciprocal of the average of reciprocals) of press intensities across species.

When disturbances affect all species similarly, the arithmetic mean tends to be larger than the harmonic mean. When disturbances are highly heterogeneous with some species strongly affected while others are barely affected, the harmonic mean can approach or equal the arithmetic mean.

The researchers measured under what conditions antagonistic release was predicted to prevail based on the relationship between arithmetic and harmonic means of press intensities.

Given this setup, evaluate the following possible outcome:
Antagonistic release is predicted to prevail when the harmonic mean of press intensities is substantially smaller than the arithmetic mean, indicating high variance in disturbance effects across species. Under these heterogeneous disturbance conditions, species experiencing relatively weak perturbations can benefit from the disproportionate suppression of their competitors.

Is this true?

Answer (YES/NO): NO